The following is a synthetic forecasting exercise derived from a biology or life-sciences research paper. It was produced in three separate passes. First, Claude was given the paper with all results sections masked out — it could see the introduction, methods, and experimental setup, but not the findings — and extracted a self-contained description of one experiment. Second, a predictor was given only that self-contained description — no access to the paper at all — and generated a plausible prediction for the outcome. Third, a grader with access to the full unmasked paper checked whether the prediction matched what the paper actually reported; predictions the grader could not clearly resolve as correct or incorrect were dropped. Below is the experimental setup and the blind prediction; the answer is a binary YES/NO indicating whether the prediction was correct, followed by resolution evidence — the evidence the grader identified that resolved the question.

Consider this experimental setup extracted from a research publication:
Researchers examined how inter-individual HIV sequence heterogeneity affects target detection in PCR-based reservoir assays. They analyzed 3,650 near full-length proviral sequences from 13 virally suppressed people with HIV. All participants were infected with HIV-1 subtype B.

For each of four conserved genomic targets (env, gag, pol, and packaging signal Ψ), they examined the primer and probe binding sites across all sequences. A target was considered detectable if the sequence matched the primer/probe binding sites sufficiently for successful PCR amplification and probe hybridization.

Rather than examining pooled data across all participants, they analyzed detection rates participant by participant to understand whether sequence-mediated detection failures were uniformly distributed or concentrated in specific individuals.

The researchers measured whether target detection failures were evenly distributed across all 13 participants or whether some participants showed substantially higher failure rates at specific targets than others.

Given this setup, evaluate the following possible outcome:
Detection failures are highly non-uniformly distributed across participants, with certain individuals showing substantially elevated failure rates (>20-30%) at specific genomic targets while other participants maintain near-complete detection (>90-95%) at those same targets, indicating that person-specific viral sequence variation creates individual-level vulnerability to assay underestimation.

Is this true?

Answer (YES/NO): YES